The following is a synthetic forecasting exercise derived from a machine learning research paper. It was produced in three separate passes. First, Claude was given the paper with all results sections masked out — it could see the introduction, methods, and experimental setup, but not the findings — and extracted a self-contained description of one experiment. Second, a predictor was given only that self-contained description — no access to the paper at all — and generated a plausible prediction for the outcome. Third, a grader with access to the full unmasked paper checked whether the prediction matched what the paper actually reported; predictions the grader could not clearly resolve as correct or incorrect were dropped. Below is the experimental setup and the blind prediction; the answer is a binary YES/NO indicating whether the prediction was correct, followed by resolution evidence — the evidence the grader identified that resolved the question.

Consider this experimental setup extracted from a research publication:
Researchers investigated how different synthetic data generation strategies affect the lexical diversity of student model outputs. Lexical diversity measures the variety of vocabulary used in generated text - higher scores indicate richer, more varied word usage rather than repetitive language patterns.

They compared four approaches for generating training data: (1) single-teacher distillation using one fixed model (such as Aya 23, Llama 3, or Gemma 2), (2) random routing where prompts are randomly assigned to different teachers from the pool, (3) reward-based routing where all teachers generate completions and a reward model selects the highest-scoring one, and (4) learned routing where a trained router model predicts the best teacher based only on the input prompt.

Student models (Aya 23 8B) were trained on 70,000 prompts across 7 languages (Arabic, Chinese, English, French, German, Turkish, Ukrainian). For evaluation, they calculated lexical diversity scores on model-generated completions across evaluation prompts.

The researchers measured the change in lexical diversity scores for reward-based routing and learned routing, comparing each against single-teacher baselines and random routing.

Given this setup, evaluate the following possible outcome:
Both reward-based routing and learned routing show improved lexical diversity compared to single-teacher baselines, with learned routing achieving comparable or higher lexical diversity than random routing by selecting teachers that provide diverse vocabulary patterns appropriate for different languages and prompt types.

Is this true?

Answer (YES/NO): YES